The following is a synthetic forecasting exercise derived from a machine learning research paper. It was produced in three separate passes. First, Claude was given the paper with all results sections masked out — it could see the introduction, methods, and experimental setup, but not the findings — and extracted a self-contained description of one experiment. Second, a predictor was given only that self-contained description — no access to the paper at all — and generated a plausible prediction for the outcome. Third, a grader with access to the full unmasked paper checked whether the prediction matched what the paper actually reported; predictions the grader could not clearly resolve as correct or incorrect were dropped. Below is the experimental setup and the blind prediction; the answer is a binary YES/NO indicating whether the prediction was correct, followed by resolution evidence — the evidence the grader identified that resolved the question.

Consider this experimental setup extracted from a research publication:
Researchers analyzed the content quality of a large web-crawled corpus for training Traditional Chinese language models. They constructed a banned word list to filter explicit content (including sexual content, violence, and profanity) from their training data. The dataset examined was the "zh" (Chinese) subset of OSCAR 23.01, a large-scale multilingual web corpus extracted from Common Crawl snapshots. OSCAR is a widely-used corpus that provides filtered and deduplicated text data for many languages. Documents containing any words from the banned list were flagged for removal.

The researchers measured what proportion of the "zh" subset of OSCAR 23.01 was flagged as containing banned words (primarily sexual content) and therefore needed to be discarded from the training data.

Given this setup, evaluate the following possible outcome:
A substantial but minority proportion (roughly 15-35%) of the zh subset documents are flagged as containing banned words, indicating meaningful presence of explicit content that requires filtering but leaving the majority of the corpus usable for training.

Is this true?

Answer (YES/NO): NO